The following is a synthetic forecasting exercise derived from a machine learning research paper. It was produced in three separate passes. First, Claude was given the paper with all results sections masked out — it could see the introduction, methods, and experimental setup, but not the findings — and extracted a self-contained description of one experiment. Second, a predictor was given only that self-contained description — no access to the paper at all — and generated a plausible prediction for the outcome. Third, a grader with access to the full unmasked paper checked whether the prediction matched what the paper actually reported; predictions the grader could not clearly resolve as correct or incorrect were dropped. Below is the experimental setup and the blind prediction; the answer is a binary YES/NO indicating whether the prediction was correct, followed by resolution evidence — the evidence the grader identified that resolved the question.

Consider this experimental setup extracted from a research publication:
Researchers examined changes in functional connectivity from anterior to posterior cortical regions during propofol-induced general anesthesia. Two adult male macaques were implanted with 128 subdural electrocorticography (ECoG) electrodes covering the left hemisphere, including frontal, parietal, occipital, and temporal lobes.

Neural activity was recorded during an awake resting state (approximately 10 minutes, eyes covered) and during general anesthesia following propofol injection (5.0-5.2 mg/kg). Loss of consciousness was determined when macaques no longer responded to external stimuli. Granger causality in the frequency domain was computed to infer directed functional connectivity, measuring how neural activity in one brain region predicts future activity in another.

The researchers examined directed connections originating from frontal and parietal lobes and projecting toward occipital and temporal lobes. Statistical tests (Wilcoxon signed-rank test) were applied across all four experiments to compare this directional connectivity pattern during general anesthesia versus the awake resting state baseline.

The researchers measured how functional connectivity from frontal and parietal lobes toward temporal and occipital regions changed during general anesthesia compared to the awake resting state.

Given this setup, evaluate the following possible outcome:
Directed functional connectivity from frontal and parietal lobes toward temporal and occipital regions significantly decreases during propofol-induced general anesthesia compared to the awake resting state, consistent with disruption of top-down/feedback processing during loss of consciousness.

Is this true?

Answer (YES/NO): YES